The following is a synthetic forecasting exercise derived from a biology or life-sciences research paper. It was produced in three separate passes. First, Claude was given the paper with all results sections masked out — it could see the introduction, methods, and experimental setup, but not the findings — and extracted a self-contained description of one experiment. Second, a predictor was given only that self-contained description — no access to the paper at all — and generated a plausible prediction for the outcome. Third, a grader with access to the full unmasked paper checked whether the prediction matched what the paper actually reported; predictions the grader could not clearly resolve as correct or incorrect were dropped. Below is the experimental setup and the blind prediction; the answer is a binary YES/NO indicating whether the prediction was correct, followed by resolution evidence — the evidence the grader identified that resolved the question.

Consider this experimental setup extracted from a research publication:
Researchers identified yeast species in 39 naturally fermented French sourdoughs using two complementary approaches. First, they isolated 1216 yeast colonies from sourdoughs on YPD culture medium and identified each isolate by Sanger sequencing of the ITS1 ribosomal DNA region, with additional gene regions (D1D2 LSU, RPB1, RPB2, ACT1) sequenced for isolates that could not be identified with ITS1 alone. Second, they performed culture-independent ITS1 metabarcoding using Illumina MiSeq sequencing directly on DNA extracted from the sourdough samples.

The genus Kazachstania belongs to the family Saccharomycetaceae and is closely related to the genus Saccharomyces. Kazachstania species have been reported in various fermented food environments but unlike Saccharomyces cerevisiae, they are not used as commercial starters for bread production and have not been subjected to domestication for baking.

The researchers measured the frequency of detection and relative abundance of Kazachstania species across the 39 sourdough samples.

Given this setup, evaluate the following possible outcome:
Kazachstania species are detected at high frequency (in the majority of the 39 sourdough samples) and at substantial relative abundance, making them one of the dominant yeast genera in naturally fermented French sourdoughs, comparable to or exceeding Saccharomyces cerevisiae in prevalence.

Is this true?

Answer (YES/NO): YES